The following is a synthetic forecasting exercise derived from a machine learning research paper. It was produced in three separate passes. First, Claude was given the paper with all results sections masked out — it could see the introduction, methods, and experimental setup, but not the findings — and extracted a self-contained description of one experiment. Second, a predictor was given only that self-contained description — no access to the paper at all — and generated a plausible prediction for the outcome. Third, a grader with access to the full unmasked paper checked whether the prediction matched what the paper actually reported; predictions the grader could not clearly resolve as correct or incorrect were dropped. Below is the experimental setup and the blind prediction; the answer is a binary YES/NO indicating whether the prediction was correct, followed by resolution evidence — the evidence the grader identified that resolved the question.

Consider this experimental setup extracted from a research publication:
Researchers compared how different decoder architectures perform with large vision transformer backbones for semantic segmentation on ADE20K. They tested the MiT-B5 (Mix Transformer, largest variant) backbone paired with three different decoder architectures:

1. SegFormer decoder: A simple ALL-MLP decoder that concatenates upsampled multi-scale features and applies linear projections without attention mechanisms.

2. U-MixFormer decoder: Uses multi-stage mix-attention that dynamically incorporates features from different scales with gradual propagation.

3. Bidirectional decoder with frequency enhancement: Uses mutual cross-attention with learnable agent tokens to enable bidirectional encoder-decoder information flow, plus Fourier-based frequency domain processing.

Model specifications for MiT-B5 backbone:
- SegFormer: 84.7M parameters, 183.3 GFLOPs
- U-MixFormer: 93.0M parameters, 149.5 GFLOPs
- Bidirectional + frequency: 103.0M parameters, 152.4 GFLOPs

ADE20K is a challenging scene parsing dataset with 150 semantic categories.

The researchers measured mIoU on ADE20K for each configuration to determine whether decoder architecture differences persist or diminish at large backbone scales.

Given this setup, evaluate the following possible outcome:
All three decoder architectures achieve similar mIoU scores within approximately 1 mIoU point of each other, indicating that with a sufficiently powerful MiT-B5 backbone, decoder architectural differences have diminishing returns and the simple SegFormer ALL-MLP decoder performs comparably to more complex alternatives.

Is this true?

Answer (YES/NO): NO